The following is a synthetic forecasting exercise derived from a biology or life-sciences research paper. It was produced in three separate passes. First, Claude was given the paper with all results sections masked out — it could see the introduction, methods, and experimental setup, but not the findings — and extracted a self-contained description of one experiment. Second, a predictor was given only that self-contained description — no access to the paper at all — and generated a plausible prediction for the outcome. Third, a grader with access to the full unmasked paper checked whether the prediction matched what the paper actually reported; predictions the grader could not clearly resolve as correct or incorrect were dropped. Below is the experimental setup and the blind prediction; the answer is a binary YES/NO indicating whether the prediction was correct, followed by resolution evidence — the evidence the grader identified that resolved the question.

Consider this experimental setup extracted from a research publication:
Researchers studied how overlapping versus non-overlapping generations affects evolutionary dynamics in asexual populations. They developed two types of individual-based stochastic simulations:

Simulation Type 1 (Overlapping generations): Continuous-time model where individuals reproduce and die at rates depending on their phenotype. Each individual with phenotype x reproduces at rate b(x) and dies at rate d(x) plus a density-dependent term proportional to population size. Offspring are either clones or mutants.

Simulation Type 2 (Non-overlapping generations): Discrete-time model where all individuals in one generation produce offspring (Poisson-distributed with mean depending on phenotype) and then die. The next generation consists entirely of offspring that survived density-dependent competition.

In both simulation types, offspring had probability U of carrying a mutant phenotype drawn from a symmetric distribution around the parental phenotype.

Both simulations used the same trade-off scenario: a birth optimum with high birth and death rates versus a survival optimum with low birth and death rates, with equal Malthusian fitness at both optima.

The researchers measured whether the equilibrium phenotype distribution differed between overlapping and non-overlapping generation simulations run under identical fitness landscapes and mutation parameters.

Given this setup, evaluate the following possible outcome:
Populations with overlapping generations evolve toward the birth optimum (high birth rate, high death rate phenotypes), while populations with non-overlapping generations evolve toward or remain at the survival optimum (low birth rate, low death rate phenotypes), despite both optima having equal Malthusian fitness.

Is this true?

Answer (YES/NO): NO